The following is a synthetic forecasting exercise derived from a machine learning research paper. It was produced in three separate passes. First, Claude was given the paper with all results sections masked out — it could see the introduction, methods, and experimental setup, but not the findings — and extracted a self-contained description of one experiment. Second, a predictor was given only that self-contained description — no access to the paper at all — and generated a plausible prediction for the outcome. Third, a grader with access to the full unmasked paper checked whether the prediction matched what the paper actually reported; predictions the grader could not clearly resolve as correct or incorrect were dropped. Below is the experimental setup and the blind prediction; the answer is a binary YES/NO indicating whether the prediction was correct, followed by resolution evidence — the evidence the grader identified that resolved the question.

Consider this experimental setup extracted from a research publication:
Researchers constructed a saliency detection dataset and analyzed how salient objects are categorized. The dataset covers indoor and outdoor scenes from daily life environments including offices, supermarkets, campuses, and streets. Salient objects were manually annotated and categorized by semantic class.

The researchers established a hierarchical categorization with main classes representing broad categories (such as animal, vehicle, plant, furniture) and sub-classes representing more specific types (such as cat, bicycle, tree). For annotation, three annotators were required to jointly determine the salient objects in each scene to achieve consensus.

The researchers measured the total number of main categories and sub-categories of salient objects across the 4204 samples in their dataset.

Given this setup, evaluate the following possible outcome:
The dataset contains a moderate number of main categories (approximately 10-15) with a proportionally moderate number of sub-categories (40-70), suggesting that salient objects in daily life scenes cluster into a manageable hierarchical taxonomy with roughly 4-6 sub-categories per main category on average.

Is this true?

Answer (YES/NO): NO